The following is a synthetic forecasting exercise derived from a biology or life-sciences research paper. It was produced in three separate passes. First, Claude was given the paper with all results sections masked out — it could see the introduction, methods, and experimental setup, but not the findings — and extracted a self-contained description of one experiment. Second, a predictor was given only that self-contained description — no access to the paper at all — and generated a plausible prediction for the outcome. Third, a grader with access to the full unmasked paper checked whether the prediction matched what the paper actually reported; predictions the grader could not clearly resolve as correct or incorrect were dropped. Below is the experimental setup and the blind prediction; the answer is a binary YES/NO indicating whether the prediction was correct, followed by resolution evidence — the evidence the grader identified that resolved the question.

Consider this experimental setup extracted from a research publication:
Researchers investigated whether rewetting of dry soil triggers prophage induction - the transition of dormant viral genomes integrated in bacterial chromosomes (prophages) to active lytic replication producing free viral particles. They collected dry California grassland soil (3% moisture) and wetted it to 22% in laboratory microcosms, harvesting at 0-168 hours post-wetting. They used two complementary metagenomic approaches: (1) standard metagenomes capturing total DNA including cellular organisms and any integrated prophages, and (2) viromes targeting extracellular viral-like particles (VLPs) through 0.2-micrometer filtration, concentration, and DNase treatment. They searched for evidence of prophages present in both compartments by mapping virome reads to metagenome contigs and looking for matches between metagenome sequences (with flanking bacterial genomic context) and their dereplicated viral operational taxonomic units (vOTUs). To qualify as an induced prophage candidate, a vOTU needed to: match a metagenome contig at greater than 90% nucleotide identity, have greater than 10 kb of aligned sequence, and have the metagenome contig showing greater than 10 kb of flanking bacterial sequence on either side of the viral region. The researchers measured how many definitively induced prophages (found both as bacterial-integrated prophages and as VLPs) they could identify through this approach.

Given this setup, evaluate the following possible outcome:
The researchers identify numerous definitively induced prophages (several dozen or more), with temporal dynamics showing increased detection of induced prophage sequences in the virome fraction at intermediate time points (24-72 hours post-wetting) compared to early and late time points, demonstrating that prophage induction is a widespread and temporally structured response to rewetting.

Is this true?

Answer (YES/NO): NO